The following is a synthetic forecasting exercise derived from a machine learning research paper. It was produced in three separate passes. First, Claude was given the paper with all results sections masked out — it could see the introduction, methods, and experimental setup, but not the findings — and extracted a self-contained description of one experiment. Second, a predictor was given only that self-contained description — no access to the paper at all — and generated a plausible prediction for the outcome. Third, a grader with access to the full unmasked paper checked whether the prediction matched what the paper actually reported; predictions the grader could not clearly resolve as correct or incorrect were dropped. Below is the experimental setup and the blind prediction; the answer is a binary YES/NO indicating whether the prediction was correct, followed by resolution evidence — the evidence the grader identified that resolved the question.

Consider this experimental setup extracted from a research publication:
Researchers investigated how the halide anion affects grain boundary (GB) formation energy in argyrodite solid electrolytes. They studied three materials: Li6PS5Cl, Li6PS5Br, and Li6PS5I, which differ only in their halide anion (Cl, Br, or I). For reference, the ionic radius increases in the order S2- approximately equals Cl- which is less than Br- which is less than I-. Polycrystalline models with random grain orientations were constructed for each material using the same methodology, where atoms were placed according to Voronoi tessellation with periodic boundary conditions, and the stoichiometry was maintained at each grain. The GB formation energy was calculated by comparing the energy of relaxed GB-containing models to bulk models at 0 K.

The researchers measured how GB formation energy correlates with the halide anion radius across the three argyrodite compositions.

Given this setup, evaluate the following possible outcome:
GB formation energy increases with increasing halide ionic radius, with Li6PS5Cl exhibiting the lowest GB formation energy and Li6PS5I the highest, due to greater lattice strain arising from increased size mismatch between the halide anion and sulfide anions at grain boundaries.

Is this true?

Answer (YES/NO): YES